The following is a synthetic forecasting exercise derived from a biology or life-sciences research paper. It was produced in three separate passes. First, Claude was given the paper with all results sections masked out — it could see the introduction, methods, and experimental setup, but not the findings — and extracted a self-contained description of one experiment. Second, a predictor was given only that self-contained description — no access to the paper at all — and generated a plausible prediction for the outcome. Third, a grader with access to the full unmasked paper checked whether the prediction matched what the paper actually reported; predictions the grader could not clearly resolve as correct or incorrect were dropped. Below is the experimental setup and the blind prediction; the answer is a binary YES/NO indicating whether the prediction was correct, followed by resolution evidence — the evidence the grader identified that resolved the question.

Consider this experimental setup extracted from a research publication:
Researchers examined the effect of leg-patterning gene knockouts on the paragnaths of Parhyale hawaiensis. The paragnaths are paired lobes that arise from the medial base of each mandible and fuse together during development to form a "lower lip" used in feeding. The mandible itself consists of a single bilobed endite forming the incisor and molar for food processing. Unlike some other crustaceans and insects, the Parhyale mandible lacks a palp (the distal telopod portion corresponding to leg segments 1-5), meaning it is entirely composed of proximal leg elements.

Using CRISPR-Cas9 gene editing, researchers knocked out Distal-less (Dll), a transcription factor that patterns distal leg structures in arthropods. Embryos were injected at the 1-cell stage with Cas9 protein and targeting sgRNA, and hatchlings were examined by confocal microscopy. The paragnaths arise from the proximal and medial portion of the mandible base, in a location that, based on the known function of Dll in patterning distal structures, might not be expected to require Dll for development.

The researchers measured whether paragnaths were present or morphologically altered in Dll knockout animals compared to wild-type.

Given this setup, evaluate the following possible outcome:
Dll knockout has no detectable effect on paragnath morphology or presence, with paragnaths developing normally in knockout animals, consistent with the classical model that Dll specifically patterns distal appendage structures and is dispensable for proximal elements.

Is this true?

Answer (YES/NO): YES